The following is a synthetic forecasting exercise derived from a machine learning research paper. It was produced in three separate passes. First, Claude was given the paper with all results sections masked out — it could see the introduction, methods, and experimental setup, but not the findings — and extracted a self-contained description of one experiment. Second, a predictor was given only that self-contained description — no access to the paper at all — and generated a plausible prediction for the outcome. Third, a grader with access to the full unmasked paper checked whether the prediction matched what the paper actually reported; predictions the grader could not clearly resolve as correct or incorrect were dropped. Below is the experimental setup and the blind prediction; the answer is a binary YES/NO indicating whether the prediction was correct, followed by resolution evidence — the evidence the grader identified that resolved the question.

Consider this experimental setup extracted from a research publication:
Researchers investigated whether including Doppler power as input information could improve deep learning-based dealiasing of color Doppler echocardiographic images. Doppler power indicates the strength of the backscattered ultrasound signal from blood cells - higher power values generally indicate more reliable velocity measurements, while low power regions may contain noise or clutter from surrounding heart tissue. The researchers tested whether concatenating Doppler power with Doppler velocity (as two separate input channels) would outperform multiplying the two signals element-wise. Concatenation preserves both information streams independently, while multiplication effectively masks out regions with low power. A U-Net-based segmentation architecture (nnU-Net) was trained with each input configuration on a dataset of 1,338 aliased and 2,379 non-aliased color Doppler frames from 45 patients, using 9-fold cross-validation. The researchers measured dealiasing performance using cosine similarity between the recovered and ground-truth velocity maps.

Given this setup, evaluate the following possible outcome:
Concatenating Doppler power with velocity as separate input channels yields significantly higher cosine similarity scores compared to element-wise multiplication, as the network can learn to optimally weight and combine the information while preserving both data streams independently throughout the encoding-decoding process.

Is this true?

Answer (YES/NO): NO